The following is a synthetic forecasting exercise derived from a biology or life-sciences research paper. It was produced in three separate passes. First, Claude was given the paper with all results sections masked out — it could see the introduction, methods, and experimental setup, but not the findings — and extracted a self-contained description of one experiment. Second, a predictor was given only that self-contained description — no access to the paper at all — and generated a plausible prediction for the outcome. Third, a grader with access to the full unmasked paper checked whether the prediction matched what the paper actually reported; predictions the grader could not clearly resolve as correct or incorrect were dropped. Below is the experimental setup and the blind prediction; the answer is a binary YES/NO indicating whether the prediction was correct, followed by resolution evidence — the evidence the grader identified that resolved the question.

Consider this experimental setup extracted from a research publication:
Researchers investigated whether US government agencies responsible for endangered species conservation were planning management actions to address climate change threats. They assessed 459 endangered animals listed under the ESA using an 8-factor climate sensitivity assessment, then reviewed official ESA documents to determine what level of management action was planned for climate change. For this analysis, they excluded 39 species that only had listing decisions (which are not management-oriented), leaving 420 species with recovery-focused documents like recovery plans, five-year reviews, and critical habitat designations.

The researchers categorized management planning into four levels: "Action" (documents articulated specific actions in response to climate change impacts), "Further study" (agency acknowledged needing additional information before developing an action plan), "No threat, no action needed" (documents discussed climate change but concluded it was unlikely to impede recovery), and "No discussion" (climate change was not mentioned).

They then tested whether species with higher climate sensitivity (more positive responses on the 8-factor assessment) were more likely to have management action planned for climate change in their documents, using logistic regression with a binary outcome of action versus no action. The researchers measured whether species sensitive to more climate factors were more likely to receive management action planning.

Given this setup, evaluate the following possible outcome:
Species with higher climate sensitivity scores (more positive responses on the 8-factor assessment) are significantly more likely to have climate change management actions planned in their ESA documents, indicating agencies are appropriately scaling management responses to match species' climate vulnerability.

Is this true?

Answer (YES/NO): NO